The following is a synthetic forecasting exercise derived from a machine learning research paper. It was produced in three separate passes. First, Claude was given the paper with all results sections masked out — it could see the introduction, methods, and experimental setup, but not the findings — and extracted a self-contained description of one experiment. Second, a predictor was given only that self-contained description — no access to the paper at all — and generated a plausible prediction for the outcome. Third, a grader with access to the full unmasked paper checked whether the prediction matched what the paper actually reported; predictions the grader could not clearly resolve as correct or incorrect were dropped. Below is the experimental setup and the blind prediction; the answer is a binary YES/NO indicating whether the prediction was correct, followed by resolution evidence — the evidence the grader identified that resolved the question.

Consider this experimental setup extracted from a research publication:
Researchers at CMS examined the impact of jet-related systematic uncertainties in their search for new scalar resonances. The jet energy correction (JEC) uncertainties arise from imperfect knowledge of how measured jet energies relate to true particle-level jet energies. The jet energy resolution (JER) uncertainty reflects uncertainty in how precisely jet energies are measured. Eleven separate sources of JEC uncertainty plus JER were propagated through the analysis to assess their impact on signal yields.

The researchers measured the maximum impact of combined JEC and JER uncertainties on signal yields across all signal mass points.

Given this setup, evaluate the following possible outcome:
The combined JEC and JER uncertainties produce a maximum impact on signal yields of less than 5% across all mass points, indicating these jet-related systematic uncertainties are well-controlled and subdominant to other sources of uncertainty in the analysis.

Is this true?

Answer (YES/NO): YES